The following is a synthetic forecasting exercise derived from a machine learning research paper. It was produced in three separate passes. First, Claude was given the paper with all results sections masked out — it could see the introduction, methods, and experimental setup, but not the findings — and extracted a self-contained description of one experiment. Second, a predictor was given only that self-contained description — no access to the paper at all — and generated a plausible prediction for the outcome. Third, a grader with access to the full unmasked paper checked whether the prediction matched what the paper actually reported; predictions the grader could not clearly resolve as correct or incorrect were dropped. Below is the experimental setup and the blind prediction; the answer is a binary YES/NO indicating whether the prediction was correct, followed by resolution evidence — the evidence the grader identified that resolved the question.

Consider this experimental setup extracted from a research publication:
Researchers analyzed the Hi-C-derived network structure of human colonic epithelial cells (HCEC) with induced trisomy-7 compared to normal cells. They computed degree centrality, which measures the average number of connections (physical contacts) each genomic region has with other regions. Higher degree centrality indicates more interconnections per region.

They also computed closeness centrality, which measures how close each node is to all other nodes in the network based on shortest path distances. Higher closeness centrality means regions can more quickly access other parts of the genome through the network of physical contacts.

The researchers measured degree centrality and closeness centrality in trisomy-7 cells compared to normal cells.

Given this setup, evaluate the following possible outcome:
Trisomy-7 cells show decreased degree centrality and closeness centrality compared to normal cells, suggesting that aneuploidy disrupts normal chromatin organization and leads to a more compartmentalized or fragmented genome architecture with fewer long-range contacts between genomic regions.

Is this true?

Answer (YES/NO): NO